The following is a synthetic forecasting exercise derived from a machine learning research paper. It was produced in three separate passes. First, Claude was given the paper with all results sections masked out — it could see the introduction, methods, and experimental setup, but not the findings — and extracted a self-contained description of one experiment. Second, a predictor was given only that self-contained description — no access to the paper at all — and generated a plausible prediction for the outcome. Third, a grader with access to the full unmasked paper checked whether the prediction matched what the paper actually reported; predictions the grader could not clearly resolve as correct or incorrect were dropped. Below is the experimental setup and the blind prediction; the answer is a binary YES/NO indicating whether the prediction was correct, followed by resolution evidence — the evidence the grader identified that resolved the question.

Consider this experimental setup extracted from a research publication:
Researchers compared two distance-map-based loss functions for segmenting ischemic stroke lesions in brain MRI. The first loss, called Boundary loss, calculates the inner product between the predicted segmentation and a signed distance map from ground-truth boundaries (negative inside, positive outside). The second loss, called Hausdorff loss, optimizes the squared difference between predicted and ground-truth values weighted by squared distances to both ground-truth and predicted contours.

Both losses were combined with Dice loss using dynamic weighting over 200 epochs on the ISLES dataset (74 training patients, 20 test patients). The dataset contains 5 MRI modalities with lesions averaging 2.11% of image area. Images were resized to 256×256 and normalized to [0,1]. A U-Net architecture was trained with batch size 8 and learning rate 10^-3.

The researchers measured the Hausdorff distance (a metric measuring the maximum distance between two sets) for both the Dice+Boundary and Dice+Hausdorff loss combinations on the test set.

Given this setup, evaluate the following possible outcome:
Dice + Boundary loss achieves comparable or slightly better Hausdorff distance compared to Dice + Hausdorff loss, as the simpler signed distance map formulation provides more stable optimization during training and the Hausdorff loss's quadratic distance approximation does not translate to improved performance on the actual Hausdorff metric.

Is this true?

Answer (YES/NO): YES